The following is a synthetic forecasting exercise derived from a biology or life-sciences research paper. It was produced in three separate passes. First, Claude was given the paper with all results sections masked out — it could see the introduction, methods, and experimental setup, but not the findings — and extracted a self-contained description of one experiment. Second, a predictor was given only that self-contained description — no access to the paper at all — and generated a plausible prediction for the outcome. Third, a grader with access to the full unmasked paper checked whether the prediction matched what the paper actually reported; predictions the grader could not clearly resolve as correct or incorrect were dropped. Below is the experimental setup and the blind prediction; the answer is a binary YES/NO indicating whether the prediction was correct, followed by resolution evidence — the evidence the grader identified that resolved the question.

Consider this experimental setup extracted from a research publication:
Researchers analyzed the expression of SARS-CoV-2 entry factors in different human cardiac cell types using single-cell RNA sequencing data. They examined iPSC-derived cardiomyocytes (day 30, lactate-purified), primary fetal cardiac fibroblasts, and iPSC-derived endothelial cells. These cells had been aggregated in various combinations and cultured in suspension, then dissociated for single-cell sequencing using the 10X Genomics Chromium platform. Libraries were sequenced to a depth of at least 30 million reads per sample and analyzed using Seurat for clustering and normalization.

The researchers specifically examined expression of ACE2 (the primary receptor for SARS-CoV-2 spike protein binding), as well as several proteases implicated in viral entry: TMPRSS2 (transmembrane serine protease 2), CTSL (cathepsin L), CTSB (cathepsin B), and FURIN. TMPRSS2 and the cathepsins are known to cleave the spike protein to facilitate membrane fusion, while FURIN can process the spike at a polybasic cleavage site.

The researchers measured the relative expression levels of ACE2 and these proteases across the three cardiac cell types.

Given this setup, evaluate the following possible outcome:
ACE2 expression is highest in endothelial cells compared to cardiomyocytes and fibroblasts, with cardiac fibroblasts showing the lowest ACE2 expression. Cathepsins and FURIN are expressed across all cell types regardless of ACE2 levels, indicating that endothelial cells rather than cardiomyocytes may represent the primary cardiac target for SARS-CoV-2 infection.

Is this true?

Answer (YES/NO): NO